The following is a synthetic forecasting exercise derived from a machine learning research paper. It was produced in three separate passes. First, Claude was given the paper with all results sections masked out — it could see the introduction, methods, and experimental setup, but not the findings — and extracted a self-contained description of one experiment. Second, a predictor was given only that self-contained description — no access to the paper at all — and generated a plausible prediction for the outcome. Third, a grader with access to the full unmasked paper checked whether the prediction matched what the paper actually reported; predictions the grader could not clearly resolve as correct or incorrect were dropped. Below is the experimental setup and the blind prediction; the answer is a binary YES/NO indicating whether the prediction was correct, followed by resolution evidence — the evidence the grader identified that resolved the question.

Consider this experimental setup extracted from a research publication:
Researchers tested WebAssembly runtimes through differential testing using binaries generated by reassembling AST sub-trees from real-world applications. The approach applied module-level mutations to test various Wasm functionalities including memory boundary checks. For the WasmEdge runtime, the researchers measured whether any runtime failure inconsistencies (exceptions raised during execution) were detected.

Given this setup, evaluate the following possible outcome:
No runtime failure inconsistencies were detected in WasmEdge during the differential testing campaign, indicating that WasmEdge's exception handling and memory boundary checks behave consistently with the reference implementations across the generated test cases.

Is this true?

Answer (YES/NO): NO